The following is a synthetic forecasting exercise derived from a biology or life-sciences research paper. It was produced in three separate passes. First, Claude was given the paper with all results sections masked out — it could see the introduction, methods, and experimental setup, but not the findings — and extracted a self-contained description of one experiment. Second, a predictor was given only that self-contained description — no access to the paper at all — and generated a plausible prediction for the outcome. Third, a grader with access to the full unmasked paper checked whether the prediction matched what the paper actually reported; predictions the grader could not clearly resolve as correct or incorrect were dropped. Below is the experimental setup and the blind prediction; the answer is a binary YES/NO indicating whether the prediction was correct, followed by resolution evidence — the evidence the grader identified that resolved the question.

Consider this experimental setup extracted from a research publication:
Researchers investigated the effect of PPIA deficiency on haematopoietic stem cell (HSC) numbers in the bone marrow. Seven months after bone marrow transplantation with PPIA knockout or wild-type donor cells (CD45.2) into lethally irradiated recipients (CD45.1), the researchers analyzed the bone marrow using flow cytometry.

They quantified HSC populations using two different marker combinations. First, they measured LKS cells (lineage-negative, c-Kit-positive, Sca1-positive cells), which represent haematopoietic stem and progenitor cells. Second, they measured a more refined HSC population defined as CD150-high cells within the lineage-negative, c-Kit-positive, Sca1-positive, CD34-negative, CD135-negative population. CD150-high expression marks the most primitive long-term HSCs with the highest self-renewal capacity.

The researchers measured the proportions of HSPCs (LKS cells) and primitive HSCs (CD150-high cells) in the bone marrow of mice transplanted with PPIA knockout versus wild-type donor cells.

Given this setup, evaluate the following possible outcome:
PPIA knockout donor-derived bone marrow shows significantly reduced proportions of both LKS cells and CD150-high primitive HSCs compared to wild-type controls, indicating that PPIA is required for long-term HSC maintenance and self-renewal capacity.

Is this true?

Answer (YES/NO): NO